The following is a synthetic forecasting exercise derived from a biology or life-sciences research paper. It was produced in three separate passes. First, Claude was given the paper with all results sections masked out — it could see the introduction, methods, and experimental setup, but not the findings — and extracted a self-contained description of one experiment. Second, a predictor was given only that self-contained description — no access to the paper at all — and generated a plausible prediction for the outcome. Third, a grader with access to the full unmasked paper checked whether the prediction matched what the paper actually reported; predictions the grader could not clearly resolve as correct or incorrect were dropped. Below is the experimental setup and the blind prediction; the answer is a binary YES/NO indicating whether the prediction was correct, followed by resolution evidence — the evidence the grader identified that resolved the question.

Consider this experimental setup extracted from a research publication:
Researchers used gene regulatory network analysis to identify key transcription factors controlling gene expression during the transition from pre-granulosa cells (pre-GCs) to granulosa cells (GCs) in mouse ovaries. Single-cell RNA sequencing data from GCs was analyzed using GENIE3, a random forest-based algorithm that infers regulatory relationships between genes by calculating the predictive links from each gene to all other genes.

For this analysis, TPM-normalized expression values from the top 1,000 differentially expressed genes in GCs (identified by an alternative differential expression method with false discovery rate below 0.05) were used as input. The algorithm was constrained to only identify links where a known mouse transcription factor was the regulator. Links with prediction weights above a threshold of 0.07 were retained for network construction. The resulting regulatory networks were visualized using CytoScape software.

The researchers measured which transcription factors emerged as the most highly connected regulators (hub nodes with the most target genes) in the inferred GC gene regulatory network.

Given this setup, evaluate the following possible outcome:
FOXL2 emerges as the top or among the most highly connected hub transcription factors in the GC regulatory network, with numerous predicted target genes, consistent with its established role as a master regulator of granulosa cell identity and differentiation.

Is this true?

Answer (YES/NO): NO